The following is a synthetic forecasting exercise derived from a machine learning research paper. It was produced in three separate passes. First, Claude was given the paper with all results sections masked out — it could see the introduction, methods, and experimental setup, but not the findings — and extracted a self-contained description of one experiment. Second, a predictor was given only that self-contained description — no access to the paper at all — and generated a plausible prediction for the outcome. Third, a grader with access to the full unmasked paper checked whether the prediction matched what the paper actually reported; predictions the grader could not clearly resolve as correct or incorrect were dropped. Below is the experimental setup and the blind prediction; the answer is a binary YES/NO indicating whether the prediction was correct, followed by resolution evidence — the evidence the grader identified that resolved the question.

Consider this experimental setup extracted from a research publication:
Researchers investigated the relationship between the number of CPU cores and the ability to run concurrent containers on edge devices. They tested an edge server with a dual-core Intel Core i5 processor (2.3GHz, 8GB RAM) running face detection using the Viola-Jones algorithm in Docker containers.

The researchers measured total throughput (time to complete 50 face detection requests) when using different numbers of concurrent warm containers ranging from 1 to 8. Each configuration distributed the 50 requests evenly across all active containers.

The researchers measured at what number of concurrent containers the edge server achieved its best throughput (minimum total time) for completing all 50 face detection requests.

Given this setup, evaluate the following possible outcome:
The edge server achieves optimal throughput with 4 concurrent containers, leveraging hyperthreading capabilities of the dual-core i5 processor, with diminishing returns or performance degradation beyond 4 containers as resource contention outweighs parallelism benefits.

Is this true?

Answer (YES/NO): NO